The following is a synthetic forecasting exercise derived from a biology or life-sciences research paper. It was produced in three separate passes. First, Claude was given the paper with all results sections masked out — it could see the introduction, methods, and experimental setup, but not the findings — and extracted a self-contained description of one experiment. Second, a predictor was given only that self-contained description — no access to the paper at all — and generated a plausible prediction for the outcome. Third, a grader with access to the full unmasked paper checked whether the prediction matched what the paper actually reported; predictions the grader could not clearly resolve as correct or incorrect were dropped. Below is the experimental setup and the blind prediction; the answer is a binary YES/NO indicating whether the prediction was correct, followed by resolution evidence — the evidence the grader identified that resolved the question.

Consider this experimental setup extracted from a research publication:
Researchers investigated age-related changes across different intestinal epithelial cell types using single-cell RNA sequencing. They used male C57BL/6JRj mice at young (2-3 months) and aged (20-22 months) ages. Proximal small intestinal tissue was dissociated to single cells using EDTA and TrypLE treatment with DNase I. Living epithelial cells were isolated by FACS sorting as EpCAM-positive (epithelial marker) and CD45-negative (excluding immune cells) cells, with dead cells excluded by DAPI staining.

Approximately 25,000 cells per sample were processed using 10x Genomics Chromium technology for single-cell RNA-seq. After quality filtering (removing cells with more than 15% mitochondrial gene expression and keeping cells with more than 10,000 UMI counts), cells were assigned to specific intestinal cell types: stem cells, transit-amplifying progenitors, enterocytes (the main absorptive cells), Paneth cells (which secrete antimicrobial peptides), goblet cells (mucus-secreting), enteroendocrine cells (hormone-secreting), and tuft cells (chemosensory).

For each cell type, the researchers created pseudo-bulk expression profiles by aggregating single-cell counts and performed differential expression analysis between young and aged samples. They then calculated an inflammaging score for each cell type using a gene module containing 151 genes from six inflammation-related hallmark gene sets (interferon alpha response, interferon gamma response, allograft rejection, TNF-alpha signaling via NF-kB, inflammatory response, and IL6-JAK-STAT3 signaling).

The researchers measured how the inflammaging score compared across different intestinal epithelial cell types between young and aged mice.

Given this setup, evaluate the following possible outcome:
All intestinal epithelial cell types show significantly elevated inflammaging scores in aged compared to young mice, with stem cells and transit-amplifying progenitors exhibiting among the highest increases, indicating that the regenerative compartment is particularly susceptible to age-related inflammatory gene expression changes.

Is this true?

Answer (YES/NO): NO